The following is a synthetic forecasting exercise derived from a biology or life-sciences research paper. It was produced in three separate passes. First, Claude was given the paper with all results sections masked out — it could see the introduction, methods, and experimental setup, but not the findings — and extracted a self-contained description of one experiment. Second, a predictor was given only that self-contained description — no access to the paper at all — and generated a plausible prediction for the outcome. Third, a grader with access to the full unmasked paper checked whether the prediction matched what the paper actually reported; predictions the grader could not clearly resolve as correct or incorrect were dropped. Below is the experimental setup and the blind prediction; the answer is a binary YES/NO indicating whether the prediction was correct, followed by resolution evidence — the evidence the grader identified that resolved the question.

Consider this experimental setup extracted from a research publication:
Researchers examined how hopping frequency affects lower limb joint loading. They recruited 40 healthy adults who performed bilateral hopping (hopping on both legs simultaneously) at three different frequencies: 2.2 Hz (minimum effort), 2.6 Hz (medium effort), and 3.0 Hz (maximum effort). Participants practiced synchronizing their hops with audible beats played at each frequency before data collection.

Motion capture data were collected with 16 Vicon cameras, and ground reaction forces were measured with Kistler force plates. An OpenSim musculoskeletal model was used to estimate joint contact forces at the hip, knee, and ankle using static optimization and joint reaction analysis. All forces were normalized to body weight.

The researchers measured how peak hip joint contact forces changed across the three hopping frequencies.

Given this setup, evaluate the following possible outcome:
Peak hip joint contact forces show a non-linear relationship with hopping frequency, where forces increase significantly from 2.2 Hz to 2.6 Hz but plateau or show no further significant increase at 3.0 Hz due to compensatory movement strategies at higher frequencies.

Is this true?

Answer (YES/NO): NO